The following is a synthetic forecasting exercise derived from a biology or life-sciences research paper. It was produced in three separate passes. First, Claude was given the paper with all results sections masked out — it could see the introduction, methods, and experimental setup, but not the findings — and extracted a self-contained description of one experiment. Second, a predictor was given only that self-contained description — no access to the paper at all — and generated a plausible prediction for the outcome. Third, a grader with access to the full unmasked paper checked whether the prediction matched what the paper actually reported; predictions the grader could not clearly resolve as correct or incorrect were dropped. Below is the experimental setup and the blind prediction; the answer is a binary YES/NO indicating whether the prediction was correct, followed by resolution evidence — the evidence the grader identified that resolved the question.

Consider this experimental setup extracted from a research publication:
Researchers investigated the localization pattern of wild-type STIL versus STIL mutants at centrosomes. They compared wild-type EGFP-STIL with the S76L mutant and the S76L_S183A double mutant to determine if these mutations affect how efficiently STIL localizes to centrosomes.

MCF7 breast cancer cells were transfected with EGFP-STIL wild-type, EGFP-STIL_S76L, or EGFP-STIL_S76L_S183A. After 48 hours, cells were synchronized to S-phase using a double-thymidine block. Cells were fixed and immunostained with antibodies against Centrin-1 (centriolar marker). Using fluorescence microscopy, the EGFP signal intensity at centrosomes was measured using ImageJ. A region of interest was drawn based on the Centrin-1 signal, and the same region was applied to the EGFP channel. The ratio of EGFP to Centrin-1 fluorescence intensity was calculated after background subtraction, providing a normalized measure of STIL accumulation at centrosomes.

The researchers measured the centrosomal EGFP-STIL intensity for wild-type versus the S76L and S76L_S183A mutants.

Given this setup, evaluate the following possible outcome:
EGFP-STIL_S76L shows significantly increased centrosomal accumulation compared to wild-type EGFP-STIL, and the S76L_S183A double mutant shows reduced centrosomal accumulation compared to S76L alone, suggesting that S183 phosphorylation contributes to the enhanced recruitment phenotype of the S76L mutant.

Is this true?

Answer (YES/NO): NO